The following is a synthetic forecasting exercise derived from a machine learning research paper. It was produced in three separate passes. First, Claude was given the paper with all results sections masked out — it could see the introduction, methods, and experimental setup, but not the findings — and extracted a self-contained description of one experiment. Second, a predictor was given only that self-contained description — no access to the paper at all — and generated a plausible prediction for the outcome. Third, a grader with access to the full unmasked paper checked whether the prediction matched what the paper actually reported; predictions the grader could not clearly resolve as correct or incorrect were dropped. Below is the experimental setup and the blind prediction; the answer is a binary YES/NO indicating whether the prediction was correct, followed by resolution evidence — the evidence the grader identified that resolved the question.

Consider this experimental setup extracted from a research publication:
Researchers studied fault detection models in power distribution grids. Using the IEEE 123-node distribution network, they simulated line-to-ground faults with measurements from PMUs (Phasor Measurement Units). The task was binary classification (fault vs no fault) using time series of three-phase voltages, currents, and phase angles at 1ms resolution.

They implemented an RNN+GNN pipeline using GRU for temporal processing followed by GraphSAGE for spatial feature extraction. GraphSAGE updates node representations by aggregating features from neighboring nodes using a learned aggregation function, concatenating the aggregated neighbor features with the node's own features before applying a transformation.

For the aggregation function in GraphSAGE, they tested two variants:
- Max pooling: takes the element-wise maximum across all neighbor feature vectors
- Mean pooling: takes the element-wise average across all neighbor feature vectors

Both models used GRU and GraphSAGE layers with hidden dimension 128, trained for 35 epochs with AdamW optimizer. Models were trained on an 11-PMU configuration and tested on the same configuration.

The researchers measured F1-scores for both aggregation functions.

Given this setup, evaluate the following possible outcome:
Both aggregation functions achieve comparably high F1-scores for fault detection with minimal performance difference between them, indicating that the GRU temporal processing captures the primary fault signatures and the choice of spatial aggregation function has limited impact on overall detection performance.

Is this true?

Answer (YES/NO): YES